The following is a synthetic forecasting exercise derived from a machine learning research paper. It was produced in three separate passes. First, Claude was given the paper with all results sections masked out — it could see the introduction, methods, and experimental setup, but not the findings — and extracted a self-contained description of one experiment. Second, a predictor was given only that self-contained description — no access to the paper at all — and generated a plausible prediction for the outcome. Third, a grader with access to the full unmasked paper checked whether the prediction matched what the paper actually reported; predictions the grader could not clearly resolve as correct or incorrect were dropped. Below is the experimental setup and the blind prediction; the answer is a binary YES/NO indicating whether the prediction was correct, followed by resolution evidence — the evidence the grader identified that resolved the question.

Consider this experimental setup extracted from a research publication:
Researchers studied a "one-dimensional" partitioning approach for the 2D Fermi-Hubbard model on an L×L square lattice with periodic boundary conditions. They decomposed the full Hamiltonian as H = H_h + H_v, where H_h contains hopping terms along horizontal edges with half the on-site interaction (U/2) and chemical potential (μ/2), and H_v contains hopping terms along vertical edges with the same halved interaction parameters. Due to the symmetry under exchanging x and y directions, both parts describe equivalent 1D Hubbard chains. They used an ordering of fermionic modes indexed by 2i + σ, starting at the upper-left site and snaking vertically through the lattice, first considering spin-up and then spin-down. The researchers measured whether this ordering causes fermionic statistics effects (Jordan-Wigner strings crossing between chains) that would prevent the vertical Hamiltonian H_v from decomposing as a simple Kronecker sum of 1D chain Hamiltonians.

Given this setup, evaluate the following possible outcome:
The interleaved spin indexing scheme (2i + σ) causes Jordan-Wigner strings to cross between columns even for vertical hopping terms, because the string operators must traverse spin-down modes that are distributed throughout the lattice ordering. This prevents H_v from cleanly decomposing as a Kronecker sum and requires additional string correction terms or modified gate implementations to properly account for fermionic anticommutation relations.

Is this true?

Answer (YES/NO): NO